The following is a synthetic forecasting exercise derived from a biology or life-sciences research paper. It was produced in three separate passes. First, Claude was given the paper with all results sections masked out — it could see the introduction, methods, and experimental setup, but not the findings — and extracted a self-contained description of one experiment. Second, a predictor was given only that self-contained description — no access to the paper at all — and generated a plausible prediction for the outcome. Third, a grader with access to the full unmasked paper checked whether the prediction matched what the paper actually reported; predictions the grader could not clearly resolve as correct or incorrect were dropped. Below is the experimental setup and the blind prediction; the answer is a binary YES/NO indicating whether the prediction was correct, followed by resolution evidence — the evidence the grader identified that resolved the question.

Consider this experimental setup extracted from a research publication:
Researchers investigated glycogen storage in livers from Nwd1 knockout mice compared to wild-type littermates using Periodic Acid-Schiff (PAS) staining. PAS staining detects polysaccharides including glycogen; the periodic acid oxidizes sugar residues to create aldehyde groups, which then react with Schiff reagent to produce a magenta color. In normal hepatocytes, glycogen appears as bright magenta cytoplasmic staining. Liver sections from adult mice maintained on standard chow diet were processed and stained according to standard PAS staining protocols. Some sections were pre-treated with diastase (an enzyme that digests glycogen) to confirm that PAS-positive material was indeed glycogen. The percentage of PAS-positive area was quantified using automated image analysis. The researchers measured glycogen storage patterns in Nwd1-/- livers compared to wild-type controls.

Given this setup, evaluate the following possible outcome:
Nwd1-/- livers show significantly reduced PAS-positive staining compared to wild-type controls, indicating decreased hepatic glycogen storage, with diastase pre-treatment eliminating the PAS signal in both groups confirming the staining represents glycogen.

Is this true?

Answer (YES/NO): YES